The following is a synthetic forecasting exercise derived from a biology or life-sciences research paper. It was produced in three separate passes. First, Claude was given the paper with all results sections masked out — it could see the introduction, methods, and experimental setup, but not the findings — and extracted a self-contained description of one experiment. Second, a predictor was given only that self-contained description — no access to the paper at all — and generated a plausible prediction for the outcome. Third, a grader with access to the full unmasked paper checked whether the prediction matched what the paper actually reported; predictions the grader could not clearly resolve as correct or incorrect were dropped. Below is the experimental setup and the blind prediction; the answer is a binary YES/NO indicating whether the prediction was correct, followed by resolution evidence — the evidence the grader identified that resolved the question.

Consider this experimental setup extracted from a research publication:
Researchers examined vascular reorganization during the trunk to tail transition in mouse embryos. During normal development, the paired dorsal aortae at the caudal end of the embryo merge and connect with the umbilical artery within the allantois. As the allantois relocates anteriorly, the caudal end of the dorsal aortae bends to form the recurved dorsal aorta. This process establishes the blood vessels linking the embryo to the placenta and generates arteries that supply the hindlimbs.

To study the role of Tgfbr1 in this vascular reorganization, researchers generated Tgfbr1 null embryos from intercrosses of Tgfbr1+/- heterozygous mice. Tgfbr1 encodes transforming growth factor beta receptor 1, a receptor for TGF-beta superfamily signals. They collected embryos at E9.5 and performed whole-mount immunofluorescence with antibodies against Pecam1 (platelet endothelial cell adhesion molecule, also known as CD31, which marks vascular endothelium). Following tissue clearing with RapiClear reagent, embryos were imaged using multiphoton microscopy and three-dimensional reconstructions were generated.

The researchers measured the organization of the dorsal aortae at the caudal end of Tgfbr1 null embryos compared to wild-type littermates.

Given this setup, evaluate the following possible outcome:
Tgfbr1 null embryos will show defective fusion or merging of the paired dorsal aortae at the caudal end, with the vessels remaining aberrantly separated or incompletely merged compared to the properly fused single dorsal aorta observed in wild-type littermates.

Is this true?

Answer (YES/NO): NO